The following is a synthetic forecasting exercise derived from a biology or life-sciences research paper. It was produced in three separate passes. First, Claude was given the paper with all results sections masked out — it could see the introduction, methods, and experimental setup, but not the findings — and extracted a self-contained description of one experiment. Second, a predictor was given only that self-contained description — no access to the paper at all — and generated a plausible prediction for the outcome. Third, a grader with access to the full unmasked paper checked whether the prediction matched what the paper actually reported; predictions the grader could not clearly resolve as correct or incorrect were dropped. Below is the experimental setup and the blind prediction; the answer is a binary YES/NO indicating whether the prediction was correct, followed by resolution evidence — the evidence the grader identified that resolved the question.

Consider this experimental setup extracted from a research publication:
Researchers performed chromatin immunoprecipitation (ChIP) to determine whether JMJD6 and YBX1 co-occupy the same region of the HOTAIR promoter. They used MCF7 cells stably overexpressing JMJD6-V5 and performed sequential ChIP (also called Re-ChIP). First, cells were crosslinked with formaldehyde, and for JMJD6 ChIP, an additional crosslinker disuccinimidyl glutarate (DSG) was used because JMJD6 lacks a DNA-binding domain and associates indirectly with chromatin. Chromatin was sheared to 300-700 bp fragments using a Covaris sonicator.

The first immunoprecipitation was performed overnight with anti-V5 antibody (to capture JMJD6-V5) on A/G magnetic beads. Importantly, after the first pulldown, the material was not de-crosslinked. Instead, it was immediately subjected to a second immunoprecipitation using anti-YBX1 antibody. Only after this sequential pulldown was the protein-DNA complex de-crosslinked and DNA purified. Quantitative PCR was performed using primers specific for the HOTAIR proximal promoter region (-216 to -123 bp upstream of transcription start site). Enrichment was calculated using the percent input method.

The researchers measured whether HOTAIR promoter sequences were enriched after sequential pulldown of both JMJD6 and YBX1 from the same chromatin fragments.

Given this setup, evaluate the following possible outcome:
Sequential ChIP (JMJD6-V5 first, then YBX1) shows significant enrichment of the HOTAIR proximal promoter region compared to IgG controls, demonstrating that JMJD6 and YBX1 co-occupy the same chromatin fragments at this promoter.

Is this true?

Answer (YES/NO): YES